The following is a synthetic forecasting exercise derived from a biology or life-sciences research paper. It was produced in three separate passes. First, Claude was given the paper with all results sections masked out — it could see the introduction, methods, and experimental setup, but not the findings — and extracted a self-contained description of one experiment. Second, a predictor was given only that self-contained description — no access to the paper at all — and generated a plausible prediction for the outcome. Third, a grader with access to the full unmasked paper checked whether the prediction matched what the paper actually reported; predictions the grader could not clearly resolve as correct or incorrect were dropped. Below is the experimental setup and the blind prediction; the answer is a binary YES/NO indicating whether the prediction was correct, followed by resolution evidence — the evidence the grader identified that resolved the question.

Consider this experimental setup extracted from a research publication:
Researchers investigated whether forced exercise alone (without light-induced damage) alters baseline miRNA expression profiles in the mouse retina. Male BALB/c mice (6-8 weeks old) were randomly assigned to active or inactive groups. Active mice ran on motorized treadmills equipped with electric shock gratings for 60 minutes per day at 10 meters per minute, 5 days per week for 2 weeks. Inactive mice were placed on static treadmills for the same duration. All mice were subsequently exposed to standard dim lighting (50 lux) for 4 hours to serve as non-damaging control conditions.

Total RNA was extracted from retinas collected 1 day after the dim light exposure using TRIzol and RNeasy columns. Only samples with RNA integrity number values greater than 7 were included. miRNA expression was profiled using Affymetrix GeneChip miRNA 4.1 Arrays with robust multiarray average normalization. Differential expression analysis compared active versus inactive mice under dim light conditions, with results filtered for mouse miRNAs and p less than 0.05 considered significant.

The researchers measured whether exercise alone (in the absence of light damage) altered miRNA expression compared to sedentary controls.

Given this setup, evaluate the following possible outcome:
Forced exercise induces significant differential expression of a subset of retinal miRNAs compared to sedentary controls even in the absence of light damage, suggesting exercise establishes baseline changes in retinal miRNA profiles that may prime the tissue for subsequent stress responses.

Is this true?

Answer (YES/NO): YES